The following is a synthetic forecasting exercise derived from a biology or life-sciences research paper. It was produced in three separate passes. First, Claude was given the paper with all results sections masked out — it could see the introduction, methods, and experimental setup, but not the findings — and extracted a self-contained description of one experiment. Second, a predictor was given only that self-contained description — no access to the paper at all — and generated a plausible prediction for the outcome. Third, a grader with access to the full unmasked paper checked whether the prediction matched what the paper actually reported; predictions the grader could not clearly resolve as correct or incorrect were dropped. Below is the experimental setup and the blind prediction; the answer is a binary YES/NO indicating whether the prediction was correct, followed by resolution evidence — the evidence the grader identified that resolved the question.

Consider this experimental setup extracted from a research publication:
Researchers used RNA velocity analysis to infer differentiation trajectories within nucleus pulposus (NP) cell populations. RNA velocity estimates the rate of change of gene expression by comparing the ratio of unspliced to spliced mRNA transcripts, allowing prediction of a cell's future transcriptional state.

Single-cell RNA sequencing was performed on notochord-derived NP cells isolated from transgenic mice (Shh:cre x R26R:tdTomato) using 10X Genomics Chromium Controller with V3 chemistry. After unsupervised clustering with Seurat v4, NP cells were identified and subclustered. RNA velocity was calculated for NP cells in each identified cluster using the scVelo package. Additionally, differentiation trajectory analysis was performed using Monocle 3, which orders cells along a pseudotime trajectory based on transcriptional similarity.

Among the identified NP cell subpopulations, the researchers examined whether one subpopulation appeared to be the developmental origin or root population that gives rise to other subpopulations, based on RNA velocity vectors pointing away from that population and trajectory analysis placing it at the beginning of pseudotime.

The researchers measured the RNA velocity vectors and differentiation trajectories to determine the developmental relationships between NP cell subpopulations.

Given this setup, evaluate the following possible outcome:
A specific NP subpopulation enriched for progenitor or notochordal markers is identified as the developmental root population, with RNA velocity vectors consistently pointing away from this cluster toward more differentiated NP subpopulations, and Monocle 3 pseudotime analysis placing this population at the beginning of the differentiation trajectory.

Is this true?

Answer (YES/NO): YES